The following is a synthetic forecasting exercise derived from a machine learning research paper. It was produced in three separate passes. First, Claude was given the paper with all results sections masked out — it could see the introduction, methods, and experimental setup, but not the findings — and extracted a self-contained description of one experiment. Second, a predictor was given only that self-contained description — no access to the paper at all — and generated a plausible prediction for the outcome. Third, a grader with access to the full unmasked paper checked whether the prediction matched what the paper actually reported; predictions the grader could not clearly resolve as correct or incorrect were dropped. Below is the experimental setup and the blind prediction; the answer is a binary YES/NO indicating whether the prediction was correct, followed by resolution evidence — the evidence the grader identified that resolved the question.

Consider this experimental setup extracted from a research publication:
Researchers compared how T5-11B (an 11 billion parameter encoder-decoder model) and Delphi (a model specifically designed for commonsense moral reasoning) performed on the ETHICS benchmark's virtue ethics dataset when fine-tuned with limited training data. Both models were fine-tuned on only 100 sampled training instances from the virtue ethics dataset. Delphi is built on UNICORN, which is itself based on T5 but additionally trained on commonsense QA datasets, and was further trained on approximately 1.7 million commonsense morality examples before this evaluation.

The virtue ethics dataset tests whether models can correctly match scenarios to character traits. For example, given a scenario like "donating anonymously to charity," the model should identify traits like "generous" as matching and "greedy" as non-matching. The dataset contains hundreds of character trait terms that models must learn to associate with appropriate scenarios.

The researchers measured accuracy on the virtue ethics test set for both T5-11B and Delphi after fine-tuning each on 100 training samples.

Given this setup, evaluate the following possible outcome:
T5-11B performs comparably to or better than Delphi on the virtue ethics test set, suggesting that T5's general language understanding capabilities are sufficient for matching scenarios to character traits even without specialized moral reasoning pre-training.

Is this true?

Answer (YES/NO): NO